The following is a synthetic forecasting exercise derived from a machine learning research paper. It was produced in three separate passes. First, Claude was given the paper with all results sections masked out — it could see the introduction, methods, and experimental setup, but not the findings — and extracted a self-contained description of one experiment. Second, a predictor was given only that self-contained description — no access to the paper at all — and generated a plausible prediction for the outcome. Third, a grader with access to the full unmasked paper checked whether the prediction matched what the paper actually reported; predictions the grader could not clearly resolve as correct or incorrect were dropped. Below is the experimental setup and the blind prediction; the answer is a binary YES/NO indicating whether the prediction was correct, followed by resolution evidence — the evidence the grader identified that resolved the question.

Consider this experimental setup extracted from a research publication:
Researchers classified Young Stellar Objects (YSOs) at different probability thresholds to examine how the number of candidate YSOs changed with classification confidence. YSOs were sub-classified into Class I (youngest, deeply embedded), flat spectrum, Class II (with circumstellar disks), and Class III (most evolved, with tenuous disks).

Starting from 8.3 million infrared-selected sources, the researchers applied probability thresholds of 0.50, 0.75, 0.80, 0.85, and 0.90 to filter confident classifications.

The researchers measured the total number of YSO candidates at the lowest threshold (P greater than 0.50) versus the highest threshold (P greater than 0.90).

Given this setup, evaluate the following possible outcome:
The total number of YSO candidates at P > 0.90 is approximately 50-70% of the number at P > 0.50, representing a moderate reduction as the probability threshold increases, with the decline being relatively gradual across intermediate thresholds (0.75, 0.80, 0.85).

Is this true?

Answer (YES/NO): NO